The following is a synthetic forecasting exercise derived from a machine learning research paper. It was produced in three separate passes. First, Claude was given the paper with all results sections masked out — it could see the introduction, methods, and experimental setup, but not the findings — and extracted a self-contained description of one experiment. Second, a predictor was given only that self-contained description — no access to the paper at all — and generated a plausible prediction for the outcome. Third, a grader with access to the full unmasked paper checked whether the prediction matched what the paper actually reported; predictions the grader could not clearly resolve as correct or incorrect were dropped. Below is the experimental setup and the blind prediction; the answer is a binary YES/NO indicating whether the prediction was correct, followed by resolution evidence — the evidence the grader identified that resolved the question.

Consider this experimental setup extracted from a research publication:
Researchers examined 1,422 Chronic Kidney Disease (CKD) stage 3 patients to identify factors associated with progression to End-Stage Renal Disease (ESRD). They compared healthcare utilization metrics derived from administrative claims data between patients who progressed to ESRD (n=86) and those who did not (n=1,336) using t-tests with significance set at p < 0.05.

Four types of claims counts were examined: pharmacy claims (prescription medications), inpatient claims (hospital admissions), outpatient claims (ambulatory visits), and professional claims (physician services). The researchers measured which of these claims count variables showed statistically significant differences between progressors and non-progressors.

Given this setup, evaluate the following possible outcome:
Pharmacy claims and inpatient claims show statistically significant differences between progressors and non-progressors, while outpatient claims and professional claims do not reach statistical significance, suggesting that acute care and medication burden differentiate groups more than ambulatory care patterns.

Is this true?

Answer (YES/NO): NO